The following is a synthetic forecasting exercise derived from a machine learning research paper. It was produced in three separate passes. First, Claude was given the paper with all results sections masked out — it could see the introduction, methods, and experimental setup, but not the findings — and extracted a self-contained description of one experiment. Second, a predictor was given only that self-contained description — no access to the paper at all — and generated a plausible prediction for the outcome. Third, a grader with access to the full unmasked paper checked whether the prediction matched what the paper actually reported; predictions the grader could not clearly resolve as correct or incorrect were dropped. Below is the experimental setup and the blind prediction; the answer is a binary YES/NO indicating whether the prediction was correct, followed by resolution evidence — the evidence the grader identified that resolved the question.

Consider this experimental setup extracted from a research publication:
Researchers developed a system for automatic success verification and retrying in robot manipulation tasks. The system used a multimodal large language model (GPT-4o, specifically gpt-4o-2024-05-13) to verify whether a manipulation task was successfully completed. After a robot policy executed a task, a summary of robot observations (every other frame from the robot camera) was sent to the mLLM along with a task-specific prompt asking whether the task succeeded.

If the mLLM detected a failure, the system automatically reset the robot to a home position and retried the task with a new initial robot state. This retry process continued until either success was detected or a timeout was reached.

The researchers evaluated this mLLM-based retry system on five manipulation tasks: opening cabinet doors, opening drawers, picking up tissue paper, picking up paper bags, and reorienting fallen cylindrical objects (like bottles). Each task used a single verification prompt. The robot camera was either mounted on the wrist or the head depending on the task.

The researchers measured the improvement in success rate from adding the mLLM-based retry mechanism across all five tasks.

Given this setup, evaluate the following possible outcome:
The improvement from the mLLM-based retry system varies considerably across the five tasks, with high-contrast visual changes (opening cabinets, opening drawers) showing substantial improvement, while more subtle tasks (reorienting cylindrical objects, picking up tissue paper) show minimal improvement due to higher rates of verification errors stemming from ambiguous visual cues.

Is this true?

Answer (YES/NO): NO